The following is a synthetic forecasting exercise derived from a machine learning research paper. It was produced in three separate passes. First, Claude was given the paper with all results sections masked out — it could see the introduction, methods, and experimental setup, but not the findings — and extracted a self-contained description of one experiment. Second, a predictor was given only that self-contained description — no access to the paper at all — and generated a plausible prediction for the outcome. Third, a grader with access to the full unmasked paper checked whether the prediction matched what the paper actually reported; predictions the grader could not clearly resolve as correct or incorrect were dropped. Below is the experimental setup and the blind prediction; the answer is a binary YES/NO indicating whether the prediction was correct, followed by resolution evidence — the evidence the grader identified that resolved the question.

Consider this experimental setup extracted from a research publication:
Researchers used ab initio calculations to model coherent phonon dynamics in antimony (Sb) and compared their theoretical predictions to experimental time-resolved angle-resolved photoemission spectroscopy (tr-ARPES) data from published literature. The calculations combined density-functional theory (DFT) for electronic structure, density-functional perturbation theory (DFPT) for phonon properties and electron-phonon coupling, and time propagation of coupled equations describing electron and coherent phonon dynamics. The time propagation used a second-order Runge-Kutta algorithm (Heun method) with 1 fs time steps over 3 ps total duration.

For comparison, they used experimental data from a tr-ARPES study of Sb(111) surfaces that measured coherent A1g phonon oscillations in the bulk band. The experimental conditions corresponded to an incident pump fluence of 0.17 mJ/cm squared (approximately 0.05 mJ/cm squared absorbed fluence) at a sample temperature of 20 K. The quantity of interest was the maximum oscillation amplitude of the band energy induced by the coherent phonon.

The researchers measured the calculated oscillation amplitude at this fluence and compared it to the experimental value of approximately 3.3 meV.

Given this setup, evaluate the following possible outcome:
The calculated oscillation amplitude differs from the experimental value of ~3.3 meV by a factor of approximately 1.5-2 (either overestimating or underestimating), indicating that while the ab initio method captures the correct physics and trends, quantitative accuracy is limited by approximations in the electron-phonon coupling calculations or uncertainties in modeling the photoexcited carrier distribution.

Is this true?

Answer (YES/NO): NO